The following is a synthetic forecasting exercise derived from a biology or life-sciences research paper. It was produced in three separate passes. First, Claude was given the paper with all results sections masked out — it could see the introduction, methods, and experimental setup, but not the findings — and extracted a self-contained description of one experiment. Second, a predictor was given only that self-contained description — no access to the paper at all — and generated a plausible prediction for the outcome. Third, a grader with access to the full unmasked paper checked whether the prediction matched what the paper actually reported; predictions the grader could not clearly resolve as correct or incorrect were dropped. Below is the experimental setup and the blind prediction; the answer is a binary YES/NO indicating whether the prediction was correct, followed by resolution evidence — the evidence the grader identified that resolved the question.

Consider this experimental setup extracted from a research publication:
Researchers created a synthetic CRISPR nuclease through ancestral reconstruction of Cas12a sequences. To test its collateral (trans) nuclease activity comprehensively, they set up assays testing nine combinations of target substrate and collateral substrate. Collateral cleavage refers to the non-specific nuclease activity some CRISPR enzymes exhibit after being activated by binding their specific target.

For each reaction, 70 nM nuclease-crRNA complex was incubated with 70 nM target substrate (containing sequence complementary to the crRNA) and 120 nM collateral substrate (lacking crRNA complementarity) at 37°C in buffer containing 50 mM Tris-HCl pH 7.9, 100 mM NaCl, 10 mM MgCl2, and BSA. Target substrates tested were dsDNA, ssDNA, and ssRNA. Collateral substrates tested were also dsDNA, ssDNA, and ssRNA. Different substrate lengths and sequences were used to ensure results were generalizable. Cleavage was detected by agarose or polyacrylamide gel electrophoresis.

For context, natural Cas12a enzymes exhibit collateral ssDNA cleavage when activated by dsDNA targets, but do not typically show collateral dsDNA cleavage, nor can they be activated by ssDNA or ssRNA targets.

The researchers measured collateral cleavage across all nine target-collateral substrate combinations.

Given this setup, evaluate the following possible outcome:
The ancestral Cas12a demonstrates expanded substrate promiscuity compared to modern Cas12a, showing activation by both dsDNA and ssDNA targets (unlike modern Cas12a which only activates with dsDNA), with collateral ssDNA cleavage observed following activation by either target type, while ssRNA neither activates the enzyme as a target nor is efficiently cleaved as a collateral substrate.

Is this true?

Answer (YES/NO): NO